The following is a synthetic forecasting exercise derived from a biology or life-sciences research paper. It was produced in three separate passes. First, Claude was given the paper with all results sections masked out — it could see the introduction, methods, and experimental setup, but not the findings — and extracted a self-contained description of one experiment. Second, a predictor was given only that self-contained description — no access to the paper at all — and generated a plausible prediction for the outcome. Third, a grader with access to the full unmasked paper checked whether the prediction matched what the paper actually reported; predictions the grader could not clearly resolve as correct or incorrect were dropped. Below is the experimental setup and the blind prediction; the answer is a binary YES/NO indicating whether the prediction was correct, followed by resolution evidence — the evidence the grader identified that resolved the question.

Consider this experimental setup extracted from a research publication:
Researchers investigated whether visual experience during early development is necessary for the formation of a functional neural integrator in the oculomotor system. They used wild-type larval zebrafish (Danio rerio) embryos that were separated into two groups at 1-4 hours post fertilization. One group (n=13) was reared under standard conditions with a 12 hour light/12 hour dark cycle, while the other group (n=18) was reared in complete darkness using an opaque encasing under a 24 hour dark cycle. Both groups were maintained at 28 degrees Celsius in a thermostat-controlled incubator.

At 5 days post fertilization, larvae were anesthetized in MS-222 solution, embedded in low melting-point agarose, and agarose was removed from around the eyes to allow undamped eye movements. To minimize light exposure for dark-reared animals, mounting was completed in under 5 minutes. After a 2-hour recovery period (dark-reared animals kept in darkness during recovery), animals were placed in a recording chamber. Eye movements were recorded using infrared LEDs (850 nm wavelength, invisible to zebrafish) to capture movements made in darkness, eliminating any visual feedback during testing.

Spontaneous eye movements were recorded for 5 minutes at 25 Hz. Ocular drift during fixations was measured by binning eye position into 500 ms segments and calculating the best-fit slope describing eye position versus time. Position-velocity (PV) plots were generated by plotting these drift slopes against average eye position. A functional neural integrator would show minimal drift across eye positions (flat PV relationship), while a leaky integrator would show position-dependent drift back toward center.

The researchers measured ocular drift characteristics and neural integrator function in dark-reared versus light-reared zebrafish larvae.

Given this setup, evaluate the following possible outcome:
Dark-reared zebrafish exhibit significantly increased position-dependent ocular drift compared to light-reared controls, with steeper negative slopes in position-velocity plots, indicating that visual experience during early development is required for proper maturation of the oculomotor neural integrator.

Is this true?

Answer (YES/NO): NO